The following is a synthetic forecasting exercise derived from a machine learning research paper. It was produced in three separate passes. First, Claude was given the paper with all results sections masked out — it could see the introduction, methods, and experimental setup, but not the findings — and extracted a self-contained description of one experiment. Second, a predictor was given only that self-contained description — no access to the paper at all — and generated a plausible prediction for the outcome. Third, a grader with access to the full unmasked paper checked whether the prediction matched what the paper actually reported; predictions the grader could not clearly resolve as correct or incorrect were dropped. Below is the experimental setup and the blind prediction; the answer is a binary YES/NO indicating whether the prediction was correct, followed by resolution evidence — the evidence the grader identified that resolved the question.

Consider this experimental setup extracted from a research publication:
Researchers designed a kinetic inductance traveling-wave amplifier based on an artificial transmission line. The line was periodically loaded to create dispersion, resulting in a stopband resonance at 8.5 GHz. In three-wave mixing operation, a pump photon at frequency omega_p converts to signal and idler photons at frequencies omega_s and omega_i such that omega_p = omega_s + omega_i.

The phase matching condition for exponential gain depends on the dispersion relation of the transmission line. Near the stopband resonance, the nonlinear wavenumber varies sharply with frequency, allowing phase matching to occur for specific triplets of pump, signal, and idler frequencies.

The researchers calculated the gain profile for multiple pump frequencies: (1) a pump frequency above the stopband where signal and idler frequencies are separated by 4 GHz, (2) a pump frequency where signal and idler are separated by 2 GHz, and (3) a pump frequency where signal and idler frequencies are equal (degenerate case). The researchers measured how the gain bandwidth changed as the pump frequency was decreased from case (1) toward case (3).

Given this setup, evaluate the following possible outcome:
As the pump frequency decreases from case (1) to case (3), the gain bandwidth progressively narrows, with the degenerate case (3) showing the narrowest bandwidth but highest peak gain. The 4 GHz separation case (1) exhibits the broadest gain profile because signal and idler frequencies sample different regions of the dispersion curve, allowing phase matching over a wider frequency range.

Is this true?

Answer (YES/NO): NO